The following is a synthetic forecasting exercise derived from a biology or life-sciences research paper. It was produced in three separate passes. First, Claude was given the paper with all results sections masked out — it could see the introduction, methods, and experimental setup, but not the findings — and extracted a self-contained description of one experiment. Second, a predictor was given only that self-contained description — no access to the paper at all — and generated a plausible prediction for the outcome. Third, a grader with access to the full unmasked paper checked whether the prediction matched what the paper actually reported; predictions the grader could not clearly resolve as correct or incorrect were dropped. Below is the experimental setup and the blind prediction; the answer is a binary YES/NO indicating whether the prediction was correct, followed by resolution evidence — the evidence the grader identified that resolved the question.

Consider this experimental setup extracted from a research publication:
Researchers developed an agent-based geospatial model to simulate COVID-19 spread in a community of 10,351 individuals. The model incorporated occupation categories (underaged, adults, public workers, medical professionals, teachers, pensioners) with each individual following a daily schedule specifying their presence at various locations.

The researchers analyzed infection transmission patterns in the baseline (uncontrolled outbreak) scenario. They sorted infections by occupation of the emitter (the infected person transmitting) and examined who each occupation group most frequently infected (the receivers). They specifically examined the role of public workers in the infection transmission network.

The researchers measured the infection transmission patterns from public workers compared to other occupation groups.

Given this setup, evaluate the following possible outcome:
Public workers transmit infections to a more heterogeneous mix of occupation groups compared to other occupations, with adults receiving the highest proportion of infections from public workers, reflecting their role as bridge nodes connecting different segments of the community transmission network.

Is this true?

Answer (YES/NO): NO